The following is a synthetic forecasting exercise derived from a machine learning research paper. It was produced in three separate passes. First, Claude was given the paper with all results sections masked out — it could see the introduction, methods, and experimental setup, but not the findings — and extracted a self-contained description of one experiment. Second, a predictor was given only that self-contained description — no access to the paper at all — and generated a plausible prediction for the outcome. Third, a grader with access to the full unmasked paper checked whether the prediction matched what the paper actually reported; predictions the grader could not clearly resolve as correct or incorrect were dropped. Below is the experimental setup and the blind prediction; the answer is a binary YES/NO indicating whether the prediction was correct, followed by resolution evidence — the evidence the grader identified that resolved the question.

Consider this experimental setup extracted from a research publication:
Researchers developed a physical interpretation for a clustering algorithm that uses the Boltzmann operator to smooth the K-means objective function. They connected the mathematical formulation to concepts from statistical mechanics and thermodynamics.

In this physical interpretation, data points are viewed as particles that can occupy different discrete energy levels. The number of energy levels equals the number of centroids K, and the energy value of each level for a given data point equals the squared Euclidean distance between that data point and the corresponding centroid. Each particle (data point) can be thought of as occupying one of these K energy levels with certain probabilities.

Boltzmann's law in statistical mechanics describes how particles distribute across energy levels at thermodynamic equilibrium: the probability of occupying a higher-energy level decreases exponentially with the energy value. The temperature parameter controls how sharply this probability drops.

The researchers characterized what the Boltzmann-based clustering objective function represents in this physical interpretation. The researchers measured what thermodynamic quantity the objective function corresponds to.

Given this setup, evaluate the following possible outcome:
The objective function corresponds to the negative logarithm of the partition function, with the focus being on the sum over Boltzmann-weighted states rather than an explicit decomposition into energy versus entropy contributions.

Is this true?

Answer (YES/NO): NO